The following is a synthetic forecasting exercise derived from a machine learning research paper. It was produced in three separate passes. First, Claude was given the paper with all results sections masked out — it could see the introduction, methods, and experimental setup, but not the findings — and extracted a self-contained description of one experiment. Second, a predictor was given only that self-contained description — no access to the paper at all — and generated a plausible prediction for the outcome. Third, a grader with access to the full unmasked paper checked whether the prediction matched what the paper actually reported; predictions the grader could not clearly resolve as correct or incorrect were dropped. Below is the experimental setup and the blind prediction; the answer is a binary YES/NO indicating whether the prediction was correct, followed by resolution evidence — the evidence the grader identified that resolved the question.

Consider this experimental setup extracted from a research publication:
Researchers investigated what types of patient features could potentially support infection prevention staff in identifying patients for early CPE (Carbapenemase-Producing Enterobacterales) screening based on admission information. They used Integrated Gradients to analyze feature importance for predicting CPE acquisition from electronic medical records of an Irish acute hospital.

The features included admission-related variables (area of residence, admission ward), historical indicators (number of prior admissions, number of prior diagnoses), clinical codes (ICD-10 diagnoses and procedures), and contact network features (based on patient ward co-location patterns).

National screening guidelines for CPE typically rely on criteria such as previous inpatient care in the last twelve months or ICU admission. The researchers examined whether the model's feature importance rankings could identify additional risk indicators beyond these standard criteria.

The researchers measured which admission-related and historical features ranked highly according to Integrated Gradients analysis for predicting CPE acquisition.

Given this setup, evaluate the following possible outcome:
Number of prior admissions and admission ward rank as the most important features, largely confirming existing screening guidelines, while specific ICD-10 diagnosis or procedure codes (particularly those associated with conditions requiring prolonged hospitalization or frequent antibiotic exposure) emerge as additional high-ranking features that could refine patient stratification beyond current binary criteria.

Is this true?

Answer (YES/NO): NO